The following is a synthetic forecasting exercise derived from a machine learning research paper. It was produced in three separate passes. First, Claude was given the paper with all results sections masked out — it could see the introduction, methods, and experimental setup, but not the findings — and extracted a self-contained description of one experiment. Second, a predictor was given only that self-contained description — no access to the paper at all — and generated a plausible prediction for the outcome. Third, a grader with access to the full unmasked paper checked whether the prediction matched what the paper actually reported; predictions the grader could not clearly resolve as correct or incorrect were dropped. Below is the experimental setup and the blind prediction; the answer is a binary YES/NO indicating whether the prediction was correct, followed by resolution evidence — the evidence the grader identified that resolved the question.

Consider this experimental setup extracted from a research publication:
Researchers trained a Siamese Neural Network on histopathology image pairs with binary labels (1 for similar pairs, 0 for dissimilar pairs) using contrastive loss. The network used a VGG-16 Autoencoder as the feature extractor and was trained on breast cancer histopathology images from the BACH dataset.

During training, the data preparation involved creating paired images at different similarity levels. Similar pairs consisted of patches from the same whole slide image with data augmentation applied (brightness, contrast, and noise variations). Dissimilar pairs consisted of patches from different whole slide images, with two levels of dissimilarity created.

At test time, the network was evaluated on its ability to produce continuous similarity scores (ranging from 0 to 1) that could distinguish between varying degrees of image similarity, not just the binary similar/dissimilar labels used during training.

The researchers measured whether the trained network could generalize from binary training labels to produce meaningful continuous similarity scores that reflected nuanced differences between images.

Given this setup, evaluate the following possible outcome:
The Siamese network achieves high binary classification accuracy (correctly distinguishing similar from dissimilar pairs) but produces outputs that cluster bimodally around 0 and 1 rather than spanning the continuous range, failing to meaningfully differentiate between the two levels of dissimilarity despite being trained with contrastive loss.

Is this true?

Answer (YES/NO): NO